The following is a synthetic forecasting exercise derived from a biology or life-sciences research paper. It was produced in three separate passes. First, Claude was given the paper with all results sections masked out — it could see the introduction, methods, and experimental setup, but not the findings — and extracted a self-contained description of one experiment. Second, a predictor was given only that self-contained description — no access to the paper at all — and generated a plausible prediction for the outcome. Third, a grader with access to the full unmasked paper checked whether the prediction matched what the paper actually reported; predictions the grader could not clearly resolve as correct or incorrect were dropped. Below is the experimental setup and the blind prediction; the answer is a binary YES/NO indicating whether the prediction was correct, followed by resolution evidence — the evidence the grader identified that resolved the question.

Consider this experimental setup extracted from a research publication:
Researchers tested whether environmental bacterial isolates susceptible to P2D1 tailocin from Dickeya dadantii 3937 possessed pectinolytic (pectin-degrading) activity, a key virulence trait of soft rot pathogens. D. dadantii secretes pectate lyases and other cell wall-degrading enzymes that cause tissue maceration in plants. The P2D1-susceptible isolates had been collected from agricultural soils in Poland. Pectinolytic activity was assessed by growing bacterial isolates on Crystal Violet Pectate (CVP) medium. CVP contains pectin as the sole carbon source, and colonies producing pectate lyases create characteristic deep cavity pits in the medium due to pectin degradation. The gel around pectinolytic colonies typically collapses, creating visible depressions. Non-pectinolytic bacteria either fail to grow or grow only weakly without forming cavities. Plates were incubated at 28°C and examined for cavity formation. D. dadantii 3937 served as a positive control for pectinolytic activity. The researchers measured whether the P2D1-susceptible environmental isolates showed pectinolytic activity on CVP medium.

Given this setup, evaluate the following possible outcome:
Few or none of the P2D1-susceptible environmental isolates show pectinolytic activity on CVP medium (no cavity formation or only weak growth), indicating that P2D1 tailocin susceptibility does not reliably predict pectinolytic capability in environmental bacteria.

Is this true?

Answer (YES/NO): YES